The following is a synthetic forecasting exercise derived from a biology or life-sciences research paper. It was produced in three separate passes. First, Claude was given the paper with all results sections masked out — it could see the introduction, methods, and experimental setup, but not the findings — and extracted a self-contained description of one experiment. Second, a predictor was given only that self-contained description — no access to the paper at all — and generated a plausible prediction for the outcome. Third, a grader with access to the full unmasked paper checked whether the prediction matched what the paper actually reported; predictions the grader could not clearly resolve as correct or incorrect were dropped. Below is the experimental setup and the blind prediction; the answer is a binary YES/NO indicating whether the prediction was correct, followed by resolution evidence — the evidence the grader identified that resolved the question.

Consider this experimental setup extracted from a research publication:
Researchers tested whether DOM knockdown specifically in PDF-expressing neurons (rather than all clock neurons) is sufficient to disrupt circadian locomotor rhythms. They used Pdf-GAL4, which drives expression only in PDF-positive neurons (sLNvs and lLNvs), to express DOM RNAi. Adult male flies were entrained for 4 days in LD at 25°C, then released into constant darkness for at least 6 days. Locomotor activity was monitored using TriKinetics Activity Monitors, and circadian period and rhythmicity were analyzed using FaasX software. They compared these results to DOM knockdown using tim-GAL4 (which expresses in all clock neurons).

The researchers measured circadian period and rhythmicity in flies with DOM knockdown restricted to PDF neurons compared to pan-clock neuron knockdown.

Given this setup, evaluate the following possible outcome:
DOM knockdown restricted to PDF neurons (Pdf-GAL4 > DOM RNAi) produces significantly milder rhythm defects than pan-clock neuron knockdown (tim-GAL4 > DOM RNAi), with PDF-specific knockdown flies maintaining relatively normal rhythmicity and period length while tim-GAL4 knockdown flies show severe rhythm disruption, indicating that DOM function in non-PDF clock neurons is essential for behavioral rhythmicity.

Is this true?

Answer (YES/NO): NO